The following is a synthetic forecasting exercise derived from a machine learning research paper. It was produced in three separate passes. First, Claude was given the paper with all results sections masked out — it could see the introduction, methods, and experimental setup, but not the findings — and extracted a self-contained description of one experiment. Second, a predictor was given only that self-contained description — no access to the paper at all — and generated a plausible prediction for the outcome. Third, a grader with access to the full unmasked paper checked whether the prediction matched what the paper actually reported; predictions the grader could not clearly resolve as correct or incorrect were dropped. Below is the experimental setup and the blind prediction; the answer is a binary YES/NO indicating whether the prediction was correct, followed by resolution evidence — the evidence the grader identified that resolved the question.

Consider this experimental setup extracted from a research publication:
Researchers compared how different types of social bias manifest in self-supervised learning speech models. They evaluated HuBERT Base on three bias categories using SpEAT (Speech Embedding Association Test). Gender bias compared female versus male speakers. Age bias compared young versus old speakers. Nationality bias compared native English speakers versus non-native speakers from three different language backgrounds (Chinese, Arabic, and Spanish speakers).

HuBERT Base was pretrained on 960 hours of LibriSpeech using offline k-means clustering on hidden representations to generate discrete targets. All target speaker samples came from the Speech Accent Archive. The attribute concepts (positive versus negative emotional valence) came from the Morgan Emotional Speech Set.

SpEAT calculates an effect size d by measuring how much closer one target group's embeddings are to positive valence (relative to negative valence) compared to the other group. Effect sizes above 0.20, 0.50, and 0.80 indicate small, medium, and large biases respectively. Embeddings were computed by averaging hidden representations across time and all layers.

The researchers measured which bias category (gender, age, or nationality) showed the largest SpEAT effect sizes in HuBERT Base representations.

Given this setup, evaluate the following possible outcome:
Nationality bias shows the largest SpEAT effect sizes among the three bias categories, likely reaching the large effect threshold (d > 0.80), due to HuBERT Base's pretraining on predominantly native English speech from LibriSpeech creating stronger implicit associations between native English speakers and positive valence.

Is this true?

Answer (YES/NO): NO